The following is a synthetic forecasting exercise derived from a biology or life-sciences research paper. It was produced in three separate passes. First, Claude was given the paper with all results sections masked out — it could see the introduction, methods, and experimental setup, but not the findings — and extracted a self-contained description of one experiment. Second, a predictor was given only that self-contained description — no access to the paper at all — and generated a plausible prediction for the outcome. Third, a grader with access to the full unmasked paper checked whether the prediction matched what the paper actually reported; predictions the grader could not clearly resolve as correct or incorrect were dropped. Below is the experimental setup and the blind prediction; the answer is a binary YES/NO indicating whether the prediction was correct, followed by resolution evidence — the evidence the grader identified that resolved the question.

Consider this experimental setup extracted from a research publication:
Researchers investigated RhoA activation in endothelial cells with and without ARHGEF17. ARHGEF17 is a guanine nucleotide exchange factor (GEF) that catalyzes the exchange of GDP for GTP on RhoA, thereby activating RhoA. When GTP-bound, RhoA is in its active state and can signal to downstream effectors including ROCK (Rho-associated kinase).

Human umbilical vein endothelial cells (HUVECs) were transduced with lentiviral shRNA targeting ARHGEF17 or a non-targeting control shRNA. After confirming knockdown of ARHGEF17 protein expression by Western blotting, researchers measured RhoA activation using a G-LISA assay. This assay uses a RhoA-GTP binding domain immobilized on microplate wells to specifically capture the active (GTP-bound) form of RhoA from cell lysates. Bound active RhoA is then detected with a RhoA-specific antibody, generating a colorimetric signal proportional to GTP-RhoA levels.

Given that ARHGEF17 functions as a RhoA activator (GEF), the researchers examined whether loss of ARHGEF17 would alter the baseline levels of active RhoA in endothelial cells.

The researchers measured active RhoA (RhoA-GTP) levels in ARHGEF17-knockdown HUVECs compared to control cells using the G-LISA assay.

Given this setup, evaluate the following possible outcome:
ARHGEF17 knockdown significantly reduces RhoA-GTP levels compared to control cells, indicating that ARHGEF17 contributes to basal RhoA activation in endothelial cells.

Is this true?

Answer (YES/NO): NO